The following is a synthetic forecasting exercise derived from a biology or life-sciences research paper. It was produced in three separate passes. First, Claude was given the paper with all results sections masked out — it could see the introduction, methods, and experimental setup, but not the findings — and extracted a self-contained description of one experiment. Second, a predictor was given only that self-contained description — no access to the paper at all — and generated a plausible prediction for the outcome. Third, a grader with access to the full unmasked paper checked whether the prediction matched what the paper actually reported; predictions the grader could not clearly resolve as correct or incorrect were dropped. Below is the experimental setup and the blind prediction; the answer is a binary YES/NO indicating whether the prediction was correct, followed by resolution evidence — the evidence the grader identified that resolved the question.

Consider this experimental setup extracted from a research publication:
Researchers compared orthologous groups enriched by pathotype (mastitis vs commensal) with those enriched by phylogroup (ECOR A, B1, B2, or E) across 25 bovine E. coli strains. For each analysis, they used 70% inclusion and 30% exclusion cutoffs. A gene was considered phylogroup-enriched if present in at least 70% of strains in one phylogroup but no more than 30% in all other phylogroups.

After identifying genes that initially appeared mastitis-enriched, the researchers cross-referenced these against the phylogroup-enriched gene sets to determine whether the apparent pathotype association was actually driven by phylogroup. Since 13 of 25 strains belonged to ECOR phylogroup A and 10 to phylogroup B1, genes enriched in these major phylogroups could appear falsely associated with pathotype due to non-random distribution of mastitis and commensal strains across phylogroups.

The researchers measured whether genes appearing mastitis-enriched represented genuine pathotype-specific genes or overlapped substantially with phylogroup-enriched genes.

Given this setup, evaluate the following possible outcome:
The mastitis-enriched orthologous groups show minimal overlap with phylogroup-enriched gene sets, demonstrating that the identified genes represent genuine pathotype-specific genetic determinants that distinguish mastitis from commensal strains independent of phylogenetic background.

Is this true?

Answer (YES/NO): NO